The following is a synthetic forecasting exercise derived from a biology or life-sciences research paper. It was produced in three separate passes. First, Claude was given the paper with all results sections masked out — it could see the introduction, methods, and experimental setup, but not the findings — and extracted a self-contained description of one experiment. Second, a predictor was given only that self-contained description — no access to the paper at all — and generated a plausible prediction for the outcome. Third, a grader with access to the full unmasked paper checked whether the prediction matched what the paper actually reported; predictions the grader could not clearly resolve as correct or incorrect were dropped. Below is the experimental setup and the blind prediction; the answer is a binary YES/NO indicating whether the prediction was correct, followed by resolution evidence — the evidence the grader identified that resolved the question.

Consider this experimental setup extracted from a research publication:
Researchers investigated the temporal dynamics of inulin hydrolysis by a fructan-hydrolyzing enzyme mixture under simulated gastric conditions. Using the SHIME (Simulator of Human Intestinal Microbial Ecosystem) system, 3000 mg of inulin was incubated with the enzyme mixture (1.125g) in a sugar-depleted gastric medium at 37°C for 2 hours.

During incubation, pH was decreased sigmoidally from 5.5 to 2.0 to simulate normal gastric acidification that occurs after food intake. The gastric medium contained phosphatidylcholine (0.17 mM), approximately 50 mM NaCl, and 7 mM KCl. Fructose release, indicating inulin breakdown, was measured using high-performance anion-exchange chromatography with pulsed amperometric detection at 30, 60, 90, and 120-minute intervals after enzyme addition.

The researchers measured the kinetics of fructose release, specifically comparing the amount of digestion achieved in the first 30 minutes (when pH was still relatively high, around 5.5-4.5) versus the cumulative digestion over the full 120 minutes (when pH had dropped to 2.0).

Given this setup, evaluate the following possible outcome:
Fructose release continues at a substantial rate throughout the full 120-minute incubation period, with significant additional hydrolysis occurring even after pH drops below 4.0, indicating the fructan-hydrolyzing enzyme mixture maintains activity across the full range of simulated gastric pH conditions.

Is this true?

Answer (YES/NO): NO